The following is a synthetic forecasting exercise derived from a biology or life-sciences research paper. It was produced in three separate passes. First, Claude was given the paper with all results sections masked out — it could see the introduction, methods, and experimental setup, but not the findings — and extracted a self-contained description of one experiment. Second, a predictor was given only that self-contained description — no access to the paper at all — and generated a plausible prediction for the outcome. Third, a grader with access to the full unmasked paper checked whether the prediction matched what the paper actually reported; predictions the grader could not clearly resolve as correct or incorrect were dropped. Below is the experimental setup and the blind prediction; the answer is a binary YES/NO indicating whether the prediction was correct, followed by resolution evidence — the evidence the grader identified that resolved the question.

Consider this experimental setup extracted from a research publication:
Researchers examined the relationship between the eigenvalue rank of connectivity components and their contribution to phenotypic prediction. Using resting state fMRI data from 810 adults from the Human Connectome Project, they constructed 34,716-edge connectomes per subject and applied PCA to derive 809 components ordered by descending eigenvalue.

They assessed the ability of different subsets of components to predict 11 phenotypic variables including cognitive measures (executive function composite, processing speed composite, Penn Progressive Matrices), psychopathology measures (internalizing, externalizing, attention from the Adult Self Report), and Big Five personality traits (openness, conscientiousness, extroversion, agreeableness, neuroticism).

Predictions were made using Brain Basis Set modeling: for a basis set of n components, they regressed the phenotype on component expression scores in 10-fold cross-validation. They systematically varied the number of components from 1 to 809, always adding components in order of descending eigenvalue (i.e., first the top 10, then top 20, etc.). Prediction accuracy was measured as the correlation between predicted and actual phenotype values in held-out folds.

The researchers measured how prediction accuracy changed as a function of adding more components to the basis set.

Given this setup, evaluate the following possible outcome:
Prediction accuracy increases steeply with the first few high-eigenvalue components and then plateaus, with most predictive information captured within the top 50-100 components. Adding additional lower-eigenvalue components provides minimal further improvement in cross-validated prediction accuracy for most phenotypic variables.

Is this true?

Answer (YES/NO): YES